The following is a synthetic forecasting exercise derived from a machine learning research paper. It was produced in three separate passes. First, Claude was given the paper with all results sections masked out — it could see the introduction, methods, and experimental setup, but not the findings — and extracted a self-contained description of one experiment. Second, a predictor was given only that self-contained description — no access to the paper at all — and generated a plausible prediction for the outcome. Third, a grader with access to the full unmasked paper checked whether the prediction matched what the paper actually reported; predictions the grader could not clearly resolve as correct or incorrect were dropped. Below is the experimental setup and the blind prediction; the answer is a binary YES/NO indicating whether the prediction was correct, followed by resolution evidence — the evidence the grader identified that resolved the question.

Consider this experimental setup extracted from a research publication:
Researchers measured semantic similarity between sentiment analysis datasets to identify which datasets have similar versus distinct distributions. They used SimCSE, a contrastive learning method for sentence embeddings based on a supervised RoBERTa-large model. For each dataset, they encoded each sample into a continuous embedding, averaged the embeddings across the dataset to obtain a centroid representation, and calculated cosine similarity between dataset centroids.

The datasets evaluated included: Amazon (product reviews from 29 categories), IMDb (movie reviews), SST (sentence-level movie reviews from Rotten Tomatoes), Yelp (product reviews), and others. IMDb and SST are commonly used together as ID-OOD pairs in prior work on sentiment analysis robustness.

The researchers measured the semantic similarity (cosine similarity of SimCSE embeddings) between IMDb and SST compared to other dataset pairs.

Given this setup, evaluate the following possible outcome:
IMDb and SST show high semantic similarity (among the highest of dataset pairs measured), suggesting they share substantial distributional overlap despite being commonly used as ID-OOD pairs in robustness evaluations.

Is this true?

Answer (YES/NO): YES